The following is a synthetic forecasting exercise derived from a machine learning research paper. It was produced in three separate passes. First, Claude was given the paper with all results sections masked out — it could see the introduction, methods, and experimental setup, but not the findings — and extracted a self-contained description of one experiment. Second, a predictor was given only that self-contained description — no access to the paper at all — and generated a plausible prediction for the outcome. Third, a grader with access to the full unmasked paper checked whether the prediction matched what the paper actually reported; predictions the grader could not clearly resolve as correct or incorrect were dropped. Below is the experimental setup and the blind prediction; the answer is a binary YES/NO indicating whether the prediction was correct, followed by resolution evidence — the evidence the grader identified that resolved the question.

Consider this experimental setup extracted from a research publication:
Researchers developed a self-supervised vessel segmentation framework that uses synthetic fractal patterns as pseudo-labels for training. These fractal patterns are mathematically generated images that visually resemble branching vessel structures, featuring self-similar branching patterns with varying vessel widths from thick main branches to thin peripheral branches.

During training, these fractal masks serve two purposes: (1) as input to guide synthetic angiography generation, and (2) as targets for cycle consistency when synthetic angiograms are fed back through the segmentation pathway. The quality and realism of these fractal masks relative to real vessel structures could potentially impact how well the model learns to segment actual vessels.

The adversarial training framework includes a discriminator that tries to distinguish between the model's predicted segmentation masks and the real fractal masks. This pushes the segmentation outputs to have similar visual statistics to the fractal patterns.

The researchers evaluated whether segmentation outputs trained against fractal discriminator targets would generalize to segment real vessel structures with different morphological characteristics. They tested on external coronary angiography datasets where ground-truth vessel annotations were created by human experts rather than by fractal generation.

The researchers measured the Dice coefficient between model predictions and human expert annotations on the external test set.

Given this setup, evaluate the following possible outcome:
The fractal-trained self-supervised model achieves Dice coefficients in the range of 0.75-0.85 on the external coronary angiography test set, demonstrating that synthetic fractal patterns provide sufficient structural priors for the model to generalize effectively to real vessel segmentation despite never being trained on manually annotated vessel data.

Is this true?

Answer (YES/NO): NO